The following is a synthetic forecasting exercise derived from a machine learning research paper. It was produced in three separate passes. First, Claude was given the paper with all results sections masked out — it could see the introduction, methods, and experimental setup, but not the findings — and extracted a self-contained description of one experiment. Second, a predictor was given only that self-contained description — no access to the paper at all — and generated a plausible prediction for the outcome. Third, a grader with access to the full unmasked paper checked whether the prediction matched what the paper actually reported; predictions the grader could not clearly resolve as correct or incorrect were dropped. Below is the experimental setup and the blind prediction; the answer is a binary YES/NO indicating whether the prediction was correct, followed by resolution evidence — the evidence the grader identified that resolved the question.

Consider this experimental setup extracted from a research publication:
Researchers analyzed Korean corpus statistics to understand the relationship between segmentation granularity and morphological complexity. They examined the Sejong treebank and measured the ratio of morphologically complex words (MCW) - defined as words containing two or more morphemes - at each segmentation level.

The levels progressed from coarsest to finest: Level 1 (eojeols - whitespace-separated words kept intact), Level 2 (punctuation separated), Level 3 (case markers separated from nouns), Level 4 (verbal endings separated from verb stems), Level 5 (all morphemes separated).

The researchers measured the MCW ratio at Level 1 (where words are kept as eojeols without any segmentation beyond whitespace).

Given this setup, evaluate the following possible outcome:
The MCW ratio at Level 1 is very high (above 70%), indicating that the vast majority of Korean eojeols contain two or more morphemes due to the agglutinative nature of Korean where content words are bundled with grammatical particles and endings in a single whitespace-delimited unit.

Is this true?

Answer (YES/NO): YES